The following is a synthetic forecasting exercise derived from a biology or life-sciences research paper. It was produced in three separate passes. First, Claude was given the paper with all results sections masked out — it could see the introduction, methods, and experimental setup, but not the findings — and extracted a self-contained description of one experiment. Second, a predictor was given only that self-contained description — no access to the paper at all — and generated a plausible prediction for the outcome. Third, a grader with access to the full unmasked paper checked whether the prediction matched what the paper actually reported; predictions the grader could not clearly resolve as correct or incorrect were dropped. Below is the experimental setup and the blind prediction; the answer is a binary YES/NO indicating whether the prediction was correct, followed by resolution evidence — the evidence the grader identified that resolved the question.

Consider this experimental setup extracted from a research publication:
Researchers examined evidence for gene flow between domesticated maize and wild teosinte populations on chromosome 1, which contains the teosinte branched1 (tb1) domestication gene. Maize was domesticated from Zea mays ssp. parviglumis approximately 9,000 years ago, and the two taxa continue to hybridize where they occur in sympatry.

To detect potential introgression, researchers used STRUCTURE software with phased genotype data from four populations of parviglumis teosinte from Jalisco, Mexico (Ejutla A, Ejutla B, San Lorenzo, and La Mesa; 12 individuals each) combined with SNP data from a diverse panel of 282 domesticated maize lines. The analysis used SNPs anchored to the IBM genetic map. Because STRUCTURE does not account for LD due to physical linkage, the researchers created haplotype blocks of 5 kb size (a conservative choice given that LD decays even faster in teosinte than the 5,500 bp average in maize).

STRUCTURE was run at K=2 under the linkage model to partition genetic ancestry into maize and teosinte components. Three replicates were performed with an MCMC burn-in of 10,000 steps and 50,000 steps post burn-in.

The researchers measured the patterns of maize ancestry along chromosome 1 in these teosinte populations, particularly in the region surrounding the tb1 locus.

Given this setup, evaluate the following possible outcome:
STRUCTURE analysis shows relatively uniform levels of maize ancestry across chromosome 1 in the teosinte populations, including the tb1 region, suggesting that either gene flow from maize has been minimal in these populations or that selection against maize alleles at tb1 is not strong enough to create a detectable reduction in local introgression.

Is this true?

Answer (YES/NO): NO